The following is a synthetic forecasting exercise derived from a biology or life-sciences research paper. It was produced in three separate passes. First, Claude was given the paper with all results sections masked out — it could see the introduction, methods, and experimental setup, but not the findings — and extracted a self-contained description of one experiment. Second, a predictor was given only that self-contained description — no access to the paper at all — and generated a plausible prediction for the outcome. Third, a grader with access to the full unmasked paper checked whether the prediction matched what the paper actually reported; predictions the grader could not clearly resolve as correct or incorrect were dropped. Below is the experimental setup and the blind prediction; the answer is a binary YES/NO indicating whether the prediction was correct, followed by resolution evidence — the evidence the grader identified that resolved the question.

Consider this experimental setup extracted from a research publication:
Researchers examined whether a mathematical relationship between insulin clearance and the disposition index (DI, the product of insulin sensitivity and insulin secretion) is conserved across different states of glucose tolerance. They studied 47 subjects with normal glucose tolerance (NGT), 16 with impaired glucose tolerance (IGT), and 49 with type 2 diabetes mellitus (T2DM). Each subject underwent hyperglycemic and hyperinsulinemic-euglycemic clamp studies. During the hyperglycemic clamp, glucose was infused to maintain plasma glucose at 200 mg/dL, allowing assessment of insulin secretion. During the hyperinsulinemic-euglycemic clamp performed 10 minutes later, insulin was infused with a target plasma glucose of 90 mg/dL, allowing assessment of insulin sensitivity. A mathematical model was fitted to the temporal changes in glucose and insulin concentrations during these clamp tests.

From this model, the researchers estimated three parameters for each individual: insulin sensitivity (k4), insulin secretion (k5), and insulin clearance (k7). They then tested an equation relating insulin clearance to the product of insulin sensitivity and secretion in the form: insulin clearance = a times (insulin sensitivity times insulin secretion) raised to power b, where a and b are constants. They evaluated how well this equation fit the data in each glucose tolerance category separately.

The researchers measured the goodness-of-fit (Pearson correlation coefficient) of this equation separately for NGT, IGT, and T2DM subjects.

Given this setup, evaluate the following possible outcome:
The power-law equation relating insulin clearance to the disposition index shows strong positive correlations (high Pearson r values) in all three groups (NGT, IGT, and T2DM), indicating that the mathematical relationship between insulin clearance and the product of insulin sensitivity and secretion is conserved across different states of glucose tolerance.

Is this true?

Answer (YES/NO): NO